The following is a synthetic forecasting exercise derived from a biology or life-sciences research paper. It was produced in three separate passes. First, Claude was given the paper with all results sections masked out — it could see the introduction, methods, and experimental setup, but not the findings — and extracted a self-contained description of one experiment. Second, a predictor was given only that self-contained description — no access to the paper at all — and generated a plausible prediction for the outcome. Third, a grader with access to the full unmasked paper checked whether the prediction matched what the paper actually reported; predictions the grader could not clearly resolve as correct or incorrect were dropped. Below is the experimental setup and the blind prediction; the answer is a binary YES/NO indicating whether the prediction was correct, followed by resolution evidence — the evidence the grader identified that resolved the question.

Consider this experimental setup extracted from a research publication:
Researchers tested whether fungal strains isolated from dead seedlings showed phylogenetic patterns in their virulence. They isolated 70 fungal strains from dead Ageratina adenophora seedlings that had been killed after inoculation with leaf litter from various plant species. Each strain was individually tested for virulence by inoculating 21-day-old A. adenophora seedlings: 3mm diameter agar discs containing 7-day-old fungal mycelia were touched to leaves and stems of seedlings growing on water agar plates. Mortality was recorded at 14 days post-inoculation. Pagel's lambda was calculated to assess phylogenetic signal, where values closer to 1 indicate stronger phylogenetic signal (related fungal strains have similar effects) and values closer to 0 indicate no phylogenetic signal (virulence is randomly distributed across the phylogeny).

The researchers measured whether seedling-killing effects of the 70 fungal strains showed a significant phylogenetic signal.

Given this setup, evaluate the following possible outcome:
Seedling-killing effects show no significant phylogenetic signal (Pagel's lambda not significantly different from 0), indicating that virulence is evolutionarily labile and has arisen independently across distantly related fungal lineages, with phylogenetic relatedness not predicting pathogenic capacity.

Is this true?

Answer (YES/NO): NO